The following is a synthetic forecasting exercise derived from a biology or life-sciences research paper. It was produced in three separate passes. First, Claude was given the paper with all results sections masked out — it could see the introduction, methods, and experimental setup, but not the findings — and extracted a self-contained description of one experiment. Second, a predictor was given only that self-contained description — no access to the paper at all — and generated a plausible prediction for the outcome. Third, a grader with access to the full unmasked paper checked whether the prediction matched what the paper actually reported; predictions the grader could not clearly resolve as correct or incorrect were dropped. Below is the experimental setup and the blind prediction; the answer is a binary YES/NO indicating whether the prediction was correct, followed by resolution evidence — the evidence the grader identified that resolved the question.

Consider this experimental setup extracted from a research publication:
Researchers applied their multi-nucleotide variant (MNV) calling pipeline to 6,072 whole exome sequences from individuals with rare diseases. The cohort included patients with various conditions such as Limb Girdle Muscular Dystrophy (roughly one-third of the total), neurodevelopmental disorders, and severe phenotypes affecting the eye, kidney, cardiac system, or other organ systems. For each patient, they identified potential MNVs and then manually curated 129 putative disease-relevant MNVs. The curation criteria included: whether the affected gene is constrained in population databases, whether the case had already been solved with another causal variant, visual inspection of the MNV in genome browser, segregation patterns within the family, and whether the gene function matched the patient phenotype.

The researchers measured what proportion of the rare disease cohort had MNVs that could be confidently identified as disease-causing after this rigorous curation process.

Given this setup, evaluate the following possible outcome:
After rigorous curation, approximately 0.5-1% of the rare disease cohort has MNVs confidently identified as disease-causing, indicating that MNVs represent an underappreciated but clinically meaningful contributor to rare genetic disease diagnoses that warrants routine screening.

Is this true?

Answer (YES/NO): NO